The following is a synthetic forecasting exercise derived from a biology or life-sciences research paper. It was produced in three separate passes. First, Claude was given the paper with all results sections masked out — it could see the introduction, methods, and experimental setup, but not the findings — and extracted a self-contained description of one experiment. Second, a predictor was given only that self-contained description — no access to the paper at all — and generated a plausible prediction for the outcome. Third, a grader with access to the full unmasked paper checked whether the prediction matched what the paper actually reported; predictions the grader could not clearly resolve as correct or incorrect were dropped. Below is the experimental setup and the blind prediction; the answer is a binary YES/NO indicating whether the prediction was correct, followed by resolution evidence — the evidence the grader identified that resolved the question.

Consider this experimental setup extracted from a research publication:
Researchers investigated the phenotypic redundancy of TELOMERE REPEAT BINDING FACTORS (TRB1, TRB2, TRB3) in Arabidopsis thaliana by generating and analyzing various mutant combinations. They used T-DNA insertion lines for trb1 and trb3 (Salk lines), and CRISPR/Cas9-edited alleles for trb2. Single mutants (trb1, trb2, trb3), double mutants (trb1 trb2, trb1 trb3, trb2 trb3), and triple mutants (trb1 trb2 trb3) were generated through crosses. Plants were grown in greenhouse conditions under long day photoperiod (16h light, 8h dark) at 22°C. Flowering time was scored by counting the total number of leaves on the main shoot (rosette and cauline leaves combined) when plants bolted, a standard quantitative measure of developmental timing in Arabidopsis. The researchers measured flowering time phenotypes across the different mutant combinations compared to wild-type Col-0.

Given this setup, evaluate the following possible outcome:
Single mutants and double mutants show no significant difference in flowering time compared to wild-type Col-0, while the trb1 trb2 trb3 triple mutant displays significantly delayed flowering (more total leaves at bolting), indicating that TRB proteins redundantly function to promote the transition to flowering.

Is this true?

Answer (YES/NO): NO